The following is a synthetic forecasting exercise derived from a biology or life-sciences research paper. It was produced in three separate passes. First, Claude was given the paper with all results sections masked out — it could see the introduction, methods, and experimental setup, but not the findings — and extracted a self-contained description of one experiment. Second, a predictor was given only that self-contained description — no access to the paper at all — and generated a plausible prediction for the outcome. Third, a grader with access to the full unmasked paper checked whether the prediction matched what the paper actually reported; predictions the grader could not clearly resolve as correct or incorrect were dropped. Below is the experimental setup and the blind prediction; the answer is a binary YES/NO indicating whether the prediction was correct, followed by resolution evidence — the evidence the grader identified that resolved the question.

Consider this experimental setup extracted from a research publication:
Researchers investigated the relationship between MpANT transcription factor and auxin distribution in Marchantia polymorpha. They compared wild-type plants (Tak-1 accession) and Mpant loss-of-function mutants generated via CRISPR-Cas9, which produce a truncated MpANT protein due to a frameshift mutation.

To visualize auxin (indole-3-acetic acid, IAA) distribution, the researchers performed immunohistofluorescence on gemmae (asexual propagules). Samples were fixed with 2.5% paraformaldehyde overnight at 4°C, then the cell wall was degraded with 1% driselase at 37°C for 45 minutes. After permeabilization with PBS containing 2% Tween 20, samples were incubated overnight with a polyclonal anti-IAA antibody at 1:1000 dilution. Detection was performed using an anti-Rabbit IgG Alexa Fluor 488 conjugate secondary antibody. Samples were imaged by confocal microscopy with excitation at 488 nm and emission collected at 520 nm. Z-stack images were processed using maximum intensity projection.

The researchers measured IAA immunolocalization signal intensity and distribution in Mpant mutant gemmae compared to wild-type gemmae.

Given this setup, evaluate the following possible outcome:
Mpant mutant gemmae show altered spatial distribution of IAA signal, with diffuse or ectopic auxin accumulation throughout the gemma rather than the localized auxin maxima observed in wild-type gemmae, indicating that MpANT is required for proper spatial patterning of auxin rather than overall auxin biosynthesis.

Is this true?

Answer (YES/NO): NO